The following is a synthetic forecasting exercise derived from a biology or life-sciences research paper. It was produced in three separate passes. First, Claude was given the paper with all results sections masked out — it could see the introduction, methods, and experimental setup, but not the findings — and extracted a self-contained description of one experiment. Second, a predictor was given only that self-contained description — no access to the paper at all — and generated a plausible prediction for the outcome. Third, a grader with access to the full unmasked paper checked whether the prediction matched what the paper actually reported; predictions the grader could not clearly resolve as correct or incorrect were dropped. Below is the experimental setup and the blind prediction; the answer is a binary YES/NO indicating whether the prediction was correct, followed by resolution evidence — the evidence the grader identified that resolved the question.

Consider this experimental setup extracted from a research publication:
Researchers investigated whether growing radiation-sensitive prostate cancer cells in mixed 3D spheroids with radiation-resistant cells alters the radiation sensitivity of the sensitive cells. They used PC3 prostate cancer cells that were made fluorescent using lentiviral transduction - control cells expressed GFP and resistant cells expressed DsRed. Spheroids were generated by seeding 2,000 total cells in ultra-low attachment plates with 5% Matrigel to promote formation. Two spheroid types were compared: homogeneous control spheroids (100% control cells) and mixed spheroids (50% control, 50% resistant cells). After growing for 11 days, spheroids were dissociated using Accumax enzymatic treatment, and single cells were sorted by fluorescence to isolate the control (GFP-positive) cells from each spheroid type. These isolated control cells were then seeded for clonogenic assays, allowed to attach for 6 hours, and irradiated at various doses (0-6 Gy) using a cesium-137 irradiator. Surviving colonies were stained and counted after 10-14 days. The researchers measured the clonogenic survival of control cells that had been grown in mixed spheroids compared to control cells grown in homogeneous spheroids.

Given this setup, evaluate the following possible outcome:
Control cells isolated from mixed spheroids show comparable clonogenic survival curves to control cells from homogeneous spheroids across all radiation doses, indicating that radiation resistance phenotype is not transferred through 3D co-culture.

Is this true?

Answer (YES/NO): NO